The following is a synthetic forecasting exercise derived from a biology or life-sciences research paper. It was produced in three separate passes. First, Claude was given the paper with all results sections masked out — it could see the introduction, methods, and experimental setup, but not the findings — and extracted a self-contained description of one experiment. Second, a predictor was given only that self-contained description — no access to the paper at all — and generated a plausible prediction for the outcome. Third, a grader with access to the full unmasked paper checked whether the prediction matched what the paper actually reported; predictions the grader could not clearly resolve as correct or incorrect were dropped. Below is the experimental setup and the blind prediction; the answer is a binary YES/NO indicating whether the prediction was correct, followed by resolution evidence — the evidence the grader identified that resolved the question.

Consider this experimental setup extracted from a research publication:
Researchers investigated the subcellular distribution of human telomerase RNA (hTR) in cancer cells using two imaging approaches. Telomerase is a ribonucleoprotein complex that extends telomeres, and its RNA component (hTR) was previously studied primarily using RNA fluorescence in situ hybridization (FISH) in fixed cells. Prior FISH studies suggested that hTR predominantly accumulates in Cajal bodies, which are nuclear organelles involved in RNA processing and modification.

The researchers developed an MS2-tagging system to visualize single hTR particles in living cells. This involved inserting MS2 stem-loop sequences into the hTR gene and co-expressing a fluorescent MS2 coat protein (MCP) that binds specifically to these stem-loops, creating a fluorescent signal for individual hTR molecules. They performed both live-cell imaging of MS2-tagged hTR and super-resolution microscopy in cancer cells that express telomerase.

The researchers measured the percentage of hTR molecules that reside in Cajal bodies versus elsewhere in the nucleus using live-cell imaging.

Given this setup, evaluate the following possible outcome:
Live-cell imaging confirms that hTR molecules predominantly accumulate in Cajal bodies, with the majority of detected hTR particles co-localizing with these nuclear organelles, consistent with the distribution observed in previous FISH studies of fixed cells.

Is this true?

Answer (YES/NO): NO